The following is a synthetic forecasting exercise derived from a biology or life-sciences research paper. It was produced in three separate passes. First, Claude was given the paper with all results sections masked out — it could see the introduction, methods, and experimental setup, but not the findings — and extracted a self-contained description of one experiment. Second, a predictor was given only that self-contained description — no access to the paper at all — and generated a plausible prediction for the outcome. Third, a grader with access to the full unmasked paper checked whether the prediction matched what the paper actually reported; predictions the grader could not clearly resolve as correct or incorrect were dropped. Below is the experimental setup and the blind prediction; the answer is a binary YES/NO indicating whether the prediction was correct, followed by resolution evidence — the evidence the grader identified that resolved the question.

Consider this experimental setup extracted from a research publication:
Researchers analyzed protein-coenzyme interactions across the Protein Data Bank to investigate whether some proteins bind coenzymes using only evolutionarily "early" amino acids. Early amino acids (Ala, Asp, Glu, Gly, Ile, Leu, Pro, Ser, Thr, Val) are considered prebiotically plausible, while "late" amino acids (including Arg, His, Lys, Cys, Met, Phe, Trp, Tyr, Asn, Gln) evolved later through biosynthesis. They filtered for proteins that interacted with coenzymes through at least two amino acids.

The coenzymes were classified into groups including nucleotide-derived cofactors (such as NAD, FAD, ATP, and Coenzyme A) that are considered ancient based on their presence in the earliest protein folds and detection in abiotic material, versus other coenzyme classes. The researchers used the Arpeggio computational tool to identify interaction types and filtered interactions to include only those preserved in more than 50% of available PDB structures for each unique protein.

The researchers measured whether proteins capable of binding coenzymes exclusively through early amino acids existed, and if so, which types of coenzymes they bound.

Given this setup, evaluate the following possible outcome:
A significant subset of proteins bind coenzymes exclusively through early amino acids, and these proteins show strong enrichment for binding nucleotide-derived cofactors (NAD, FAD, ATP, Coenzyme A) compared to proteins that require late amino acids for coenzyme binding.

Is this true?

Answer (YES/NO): NO